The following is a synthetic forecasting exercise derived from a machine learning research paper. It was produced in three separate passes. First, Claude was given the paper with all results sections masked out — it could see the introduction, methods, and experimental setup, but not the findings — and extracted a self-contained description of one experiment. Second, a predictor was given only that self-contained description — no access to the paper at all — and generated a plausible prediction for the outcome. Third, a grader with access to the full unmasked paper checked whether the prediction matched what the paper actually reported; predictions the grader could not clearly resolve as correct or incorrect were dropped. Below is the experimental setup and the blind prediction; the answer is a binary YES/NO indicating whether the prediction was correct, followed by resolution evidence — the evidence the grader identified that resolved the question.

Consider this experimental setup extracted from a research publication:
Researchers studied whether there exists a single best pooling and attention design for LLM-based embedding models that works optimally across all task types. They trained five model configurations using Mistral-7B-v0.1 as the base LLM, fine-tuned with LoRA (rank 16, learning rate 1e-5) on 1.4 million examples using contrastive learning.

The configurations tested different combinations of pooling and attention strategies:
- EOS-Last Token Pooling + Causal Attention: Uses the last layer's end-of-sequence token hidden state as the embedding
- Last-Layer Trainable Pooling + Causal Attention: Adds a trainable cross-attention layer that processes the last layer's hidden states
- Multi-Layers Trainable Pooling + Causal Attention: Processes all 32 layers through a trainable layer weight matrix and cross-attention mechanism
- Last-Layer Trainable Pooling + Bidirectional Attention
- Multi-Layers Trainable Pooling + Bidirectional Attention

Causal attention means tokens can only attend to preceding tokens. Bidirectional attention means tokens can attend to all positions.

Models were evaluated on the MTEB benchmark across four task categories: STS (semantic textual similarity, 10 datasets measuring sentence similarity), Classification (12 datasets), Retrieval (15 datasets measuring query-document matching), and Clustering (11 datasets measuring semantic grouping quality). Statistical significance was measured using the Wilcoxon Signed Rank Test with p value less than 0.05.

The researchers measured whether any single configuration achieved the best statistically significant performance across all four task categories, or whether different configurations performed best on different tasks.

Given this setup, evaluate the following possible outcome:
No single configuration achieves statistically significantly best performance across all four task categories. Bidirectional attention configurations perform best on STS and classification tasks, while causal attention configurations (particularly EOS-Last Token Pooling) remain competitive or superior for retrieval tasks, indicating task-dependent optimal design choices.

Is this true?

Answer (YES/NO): NO